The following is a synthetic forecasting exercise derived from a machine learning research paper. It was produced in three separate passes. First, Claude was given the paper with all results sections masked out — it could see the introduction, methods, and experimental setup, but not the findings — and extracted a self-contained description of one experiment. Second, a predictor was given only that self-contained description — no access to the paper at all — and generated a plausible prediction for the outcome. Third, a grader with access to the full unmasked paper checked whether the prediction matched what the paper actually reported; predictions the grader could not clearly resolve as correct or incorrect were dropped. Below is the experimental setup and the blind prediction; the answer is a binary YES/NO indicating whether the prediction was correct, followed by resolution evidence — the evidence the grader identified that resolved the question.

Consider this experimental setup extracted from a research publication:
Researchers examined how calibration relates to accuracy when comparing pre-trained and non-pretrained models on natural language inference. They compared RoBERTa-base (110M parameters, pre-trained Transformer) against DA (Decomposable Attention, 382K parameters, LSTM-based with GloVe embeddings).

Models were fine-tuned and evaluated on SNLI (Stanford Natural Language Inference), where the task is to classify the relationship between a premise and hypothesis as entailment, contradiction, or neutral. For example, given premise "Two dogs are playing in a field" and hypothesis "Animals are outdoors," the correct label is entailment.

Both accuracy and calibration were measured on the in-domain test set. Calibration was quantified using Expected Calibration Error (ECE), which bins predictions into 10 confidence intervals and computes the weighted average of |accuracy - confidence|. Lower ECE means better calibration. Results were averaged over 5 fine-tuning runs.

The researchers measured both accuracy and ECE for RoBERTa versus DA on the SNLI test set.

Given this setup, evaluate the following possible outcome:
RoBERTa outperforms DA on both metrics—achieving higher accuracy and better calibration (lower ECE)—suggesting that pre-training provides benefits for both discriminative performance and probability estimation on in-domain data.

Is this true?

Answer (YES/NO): NO